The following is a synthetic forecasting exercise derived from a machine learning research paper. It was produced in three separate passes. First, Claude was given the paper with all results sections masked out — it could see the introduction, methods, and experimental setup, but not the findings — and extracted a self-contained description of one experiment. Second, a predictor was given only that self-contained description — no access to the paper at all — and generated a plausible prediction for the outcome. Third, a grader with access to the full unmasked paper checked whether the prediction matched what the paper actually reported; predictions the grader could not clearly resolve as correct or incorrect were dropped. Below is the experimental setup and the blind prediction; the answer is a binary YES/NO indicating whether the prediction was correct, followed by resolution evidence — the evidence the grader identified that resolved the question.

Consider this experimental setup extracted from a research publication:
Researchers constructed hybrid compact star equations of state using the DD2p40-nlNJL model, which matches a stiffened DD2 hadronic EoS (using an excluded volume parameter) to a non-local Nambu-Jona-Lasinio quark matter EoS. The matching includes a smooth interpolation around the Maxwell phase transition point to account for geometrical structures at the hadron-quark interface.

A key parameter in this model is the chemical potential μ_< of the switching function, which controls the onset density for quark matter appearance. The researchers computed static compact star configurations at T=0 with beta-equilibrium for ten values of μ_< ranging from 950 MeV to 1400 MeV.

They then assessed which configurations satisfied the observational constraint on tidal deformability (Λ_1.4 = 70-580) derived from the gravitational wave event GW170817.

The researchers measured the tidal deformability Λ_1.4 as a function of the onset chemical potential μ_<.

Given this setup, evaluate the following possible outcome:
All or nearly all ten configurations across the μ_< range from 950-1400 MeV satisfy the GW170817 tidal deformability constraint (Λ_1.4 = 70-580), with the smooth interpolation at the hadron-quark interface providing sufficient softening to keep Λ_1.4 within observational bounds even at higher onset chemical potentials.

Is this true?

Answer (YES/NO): NO